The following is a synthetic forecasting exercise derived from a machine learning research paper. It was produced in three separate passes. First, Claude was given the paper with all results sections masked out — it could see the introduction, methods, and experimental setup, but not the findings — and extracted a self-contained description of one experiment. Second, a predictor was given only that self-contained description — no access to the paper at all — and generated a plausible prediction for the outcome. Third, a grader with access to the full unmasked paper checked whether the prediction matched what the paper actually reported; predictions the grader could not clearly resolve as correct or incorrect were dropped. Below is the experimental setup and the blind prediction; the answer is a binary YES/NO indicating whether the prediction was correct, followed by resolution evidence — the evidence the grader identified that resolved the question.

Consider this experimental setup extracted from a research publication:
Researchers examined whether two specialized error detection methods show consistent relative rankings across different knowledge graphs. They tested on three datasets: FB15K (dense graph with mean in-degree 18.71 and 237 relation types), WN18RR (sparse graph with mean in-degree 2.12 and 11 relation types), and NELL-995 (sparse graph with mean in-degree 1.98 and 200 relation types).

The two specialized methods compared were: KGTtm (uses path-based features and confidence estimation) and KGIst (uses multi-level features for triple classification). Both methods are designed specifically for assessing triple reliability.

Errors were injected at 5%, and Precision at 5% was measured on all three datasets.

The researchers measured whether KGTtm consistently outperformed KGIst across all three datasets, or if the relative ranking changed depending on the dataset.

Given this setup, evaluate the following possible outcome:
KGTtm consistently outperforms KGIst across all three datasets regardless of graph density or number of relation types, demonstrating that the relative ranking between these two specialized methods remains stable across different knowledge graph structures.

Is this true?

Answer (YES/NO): NO